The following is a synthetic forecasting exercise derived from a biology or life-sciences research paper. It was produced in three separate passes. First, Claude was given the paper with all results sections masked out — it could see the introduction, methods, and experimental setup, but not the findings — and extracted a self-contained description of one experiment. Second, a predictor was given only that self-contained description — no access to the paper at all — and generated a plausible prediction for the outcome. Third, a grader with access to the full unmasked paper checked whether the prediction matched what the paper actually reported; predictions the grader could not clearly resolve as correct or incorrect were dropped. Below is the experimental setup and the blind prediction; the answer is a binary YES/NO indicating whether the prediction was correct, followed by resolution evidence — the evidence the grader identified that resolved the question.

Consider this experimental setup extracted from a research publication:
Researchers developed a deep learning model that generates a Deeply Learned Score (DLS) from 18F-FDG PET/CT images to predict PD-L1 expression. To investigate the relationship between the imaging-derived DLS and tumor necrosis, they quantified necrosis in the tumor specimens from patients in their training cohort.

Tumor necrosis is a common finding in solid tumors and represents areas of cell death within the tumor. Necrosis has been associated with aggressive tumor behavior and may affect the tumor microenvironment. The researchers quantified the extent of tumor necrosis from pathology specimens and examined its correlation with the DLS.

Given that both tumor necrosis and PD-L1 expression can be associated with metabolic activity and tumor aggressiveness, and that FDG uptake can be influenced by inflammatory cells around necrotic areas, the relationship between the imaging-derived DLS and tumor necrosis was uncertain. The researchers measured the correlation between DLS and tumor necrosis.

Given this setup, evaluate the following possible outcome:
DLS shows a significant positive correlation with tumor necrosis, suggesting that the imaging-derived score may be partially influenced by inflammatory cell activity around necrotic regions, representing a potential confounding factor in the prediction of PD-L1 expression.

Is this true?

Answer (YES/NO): YES